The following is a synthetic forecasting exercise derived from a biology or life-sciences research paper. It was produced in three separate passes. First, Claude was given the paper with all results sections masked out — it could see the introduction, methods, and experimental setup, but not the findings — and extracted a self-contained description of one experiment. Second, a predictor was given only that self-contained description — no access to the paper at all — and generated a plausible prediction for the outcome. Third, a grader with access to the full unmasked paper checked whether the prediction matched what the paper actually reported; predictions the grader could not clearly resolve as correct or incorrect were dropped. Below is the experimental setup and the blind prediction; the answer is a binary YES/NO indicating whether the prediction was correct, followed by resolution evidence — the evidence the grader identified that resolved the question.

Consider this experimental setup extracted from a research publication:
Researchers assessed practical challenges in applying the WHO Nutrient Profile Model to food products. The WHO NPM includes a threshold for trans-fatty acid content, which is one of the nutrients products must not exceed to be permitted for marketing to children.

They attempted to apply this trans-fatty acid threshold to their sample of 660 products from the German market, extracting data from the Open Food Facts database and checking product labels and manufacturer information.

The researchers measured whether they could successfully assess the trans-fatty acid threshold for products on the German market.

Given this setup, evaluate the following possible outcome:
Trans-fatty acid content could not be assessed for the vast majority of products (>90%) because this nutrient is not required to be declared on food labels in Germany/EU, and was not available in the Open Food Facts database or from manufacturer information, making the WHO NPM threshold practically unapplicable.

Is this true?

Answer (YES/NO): YES